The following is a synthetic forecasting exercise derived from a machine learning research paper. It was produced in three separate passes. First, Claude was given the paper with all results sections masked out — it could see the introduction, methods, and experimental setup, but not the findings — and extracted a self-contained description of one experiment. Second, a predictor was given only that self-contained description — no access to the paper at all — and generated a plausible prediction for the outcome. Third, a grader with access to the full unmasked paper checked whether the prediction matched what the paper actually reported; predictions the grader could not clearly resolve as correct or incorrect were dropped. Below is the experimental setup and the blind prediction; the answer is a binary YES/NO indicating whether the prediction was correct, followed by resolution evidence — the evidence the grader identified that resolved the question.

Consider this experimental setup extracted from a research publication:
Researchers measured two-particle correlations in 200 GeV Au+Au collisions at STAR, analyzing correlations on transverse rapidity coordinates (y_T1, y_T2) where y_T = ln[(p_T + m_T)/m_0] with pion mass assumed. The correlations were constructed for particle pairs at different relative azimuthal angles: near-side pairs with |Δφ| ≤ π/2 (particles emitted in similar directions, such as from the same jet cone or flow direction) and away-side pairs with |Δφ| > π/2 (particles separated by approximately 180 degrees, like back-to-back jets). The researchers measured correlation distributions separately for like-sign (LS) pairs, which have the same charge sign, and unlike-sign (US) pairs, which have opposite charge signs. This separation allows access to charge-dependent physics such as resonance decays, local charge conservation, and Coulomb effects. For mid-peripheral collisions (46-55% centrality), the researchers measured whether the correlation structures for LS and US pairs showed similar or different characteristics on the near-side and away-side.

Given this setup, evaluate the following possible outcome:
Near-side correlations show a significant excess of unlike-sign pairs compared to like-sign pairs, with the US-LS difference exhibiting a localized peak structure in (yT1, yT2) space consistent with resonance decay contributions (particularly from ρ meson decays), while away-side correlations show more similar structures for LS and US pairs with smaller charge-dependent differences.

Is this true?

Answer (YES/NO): NO